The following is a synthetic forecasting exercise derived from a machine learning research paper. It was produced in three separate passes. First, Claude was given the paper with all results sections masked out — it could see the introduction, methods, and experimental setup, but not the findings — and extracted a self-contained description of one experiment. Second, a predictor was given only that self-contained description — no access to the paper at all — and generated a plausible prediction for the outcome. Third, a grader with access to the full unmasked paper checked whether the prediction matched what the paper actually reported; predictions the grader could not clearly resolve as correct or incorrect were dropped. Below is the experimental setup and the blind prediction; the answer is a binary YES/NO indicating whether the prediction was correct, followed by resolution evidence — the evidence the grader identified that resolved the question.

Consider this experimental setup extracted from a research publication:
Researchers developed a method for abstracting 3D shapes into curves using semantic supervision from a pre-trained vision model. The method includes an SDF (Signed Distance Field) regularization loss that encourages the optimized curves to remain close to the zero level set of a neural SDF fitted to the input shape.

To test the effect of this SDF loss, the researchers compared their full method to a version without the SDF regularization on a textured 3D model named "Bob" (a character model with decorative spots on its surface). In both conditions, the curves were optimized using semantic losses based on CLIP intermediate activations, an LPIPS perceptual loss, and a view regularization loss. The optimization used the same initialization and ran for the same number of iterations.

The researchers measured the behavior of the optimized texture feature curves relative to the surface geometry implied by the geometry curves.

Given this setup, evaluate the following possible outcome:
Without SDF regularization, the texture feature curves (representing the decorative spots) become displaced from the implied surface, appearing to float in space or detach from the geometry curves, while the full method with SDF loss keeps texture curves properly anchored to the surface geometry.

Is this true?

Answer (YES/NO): YES